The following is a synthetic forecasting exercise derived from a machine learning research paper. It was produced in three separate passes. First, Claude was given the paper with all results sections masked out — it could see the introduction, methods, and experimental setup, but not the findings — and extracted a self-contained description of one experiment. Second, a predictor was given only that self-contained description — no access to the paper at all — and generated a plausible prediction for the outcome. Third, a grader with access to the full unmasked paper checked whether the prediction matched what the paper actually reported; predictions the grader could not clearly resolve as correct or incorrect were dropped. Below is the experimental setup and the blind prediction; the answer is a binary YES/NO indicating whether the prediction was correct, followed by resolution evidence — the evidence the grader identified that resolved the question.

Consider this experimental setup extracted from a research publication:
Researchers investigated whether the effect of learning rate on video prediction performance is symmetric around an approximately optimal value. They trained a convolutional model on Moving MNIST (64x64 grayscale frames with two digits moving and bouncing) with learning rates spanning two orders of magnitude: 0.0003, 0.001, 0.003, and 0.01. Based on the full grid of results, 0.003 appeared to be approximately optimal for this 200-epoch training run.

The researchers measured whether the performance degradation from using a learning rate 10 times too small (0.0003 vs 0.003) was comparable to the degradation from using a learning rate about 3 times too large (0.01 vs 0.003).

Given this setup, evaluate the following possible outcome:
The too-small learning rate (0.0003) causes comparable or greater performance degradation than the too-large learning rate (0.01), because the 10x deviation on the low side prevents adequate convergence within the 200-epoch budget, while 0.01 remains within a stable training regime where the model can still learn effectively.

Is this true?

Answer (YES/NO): NO